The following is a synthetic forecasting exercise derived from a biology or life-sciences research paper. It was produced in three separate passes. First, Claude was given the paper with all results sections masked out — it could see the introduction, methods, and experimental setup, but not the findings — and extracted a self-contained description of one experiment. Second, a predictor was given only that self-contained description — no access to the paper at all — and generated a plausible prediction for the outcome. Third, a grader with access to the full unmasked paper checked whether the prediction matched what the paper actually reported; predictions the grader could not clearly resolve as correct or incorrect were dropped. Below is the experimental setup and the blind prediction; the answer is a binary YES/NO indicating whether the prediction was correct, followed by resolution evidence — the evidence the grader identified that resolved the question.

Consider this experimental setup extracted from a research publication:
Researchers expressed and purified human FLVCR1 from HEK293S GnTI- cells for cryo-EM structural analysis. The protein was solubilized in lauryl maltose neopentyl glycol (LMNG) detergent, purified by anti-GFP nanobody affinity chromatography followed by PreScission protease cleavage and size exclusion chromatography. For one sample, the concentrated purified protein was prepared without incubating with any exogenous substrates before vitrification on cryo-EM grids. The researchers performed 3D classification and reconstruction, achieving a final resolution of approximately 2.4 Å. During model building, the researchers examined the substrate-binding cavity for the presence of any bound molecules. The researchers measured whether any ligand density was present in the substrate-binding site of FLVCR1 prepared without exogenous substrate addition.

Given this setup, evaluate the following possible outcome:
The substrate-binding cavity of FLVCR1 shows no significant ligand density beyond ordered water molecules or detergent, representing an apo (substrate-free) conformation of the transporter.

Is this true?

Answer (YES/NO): NO